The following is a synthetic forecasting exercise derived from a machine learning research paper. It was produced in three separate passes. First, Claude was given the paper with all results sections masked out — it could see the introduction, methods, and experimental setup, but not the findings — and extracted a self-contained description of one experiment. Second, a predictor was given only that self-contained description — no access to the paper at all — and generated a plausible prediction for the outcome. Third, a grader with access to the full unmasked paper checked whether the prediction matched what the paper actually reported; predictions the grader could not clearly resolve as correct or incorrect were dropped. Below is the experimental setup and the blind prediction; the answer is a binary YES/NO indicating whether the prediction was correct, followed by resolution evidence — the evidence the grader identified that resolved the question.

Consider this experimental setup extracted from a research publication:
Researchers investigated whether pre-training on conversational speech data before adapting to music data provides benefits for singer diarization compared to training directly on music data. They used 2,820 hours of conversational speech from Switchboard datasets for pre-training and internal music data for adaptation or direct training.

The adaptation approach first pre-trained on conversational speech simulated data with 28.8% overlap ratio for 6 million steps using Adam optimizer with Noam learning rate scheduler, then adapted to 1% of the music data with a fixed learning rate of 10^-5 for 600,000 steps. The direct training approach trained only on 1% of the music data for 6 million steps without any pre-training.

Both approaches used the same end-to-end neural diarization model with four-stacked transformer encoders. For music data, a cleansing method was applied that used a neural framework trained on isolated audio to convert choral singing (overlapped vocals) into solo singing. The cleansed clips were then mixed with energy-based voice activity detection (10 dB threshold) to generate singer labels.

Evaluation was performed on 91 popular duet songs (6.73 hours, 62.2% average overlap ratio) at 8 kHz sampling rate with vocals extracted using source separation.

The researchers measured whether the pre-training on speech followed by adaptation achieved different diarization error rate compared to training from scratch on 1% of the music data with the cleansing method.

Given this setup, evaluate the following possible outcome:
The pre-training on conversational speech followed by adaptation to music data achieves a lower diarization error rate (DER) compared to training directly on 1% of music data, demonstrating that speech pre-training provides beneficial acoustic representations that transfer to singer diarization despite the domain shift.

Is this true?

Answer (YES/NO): NO